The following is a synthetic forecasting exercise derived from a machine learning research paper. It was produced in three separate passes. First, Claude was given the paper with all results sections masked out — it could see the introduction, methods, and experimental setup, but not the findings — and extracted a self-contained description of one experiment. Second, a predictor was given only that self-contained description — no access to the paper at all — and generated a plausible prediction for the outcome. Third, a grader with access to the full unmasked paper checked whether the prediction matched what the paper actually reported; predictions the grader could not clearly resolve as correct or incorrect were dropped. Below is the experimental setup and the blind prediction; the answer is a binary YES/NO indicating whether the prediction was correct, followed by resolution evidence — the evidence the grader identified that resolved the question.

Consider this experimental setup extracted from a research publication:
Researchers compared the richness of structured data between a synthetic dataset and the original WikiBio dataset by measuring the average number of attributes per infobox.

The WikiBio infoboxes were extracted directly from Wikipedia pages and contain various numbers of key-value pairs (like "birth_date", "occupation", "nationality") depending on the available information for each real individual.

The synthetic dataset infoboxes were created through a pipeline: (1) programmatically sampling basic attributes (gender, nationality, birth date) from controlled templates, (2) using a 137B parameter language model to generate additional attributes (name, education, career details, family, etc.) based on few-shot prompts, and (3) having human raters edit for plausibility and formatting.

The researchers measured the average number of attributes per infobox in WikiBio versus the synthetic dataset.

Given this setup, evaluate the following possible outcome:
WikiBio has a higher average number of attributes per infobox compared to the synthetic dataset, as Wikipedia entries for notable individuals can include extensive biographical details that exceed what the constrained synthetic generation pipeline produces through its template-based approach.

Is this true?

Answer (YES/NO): NO